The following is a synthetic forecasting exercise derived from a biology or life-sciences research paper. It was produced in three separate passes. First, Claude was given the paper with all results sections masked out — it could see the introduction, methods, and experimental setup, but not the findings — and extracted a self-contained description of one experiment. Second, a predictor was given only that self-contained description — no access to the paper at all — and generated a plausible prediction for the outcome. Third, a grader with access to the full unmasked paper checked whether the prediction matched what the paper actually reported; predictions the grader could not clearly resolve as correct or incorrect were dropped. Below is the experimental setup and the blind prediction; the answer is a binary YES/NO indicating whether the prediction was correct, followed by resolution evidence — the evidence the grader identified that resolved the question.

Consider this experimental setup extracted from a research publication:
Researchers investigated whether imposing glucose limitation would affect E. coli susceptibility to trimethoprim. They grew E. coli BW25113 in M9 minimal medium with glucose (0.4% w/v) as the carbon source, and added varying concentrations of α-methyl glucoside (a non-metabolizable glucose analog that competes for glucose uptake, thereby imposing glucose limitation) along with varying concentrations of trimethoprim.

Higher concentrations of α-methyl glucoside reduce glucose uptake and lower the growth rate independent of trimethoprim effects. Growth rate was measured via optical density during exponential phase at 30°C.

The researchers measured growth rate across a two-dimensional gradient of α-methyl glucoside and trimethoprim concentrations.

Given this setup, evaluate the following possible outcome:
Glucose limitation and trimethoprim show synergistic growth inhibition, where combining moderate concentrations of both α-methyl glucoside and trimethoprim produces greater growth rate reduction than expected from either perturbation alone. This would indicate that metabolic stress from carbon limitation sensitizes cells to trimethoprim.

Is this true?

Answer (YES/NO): NO